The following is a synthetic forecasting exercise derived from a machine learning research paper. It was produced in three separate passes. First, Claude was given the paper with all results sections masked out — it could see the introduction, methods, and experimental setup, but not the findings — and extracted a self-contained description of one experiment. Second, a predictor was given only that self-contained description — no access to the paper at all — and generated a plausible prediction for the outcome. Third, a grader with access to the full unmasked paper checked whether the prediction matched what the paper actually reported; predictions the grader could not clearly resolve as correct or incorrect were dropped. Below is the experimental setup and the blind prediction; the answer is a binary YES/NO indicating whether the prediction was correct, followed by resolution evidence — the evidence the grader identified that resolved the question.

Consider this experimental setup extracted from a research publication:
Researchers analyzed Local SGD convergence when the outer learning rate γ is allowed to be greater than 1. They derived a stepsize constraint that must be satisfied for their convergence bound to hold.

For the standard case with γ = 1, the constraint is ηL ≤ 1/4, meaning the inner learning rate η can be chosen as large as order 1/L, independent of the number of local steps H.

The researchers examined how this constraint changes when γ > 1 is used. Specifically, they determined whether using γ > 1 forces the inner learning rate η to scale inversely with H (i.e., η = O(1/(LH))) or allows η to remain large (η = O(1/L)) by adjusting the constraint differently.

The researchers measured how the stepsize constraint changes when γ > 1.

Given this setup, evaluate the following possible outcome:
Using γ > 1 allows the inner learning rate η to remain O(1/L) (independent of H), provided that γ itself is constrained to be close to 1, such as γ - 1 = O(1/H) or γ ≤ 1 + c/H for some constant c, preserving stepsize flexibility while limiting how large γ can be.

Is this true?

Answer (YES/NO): YES